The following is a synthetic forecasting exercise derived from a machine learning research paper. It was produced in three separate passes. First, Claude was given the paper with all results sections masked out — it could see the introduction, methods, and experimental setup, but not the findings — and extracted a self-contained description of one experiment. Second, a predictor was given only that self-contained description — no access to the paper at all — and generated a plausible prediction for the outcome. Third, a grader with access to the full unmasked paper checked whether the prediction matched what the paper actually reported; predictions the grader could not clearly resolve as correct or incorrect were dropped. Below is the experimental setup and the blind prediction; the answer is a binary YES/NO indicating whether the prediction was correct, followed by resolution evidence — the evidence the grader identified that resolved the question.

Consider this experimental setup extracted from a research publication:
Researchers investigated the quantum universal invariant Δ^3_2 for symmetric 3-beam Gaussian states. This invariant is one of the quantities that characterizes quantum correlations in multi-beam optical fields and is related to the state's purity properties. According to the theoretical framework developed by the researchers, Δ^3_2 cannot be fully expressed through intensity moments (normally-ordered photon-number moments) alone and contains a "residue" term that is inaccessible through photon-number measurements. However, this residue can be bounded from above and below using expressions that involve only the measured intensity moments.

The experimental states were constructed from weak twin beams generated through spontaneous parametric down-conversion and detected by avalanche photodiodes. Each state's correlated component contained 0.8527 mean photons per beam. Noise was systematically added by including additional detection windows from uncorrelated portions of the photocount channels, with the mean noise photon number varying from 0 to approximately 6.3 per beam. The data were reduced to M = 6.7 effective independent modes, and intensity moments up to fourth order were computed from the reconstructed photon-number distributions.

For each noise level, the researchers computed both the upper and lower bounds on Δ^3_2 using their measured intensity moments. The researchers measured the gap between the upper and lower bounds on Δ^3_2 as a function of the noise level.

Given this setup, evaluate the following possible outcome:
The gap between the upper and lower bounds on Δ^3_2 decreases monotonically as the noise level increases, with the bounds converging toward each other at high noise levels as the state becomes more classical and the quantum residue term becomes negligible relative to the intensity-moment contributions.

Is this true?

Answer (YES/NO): NO